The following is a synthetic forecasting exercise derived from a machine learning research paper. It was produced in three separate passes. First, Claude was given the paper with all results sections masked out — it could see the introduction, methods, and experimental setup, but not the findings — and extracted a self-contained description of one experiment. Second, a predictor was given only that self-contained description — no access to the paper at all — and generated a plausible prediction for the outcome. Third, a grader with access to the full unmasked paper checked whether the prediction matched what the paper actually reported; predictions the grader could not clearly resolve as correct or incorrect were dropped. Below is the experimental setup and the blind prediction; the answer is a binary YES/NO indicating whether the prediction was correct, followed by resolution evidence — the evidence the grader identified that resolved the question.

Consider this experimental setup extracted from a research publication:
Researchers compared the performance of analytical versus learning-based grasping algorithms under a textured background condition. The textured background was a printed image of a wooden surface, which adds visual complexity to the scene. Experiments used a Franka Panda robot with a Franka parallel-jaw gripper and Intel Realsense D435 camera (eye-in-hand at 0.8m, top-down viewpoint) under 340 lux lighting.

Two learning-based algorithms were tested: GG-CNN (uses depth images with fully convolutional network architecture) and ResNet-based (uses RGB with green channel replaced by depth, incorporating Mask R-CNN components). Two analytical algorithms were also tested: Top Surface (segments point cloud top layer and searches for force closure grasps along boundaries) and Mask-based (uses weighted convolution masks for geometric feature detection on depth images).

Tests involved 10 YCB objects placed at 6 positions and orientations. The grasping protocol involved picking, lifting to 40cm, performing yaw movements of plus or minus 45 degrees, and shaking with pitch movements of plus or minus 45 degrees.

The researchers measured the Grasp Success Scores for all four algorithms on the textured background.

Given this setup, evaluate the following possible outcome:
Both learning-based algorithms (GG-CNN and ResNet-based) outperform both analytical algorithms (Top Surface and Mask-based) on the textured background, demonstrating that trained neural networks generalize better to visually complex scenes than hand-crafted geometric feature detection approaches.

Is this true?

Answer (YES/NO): NO